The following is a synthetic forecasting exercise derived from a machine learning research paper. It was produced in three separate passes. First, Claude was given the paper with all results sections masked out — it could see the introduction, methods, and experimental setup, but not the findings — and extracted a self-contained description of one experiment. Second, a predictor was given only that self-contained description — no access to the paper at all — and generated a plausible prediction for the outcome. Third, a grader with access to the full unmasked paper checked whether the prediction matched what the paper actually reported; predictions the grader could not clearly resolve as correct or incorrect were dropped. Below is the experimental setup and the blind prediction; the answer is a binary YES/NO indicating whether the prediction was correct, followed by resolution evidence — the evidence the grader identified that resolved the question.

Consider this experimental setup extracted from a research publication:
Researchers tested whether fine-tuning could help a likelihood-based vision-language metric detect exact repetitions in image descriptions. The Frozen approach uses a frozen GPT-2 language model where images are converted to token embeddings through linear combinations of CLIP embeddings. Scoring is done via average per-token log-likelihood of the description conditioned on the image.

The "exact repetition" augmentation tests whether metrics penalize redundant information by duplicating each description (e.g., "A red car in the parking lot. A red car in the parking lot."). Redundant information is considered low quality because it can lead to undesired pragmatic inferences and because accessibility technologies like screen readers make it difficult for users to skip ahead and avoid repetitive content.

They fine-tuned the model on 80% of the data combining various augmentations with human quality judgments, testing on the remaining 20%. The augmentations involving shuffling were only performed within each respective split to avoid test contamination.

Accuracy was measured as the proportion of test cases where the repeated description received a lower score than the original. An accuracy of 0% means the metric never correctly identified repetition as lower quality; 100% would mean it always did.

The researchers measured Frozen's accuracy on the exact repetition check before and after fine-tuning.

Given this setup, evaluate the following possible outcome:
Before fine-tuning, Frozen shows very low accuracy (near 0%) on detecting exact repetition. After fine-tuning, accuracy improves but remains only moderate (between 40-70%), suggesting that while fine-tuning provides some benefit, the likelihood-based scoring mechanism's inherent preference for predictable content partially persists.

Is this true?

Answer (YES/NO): NO